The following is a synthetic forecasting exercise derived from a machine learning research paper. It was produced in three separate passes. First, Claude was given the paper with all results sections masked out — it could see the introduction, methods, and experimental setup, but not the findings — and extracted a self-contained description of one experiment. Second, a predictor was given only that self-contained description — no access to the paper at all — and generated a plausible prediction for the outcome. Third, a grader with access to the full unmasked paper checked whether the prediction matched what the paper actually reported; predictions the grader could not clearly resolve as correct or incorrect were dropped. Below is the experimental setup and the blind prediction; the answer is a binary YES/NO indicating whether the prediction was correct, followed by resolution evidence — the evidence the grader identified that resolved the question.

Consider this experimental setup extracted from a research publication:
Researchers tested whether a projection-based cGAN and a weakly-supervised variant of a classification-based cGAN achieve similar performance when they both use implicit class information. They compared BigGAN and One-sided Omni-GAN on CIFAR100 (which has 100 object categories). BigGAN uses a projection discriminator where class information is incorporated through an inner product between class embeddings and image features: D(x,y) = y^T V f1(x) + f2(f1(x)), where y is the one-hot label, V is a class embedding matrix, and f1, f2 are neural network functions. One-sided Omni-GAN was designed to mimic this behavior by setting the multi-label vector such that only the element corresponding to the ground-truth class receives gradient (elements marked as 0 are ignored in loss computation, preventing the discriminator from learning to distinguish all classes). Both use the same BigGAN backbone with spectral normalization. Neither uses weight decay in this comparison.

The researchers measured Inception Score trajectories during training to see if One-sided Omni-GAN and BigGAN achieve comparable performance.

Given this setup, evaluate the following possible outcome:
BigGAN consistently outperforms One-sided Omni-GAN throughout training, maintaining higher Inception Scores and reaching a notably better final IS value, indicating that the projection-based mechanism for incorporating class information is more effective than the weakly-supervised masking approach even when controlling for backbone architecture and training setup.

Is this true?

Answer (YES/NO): NO